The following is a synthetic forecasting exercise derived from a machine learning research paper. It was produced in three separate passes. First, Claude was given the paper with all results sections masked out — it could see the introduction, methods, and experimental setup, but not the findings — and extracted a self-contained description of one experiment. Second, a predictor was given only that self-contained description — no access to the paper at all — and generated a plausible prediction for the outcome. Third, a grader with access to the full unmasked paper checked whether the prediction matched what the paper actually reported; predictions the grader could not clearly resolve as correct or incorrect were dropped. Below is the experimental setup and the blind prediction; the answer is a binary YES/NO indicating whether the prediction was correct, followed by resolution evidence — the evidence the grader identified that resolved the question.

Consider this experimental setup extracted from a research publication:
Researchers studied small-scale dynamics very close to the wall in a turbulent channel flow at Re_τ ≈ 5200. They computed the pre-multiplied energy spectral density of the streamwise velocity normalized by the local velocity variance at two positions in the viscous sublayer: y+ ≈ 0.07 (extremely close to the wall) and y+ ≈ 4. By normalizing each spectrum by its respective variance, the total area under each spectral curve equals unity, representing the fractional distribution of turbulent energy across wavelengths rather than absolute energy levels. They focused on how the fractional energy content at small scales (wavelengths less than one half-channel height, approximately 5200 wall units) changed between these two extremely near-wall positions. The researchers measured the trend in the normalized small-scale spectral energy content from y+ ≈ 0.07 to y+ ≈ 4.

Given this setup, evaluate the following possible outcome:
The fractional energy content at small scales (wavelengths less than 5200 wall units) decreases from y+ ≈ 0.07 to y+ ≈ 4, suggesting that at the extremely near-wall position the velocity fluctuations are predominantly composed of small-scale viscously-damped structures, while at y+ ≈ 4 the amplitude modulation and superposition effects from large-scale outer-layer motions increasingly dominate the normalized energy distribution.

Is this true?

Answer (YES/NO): YES